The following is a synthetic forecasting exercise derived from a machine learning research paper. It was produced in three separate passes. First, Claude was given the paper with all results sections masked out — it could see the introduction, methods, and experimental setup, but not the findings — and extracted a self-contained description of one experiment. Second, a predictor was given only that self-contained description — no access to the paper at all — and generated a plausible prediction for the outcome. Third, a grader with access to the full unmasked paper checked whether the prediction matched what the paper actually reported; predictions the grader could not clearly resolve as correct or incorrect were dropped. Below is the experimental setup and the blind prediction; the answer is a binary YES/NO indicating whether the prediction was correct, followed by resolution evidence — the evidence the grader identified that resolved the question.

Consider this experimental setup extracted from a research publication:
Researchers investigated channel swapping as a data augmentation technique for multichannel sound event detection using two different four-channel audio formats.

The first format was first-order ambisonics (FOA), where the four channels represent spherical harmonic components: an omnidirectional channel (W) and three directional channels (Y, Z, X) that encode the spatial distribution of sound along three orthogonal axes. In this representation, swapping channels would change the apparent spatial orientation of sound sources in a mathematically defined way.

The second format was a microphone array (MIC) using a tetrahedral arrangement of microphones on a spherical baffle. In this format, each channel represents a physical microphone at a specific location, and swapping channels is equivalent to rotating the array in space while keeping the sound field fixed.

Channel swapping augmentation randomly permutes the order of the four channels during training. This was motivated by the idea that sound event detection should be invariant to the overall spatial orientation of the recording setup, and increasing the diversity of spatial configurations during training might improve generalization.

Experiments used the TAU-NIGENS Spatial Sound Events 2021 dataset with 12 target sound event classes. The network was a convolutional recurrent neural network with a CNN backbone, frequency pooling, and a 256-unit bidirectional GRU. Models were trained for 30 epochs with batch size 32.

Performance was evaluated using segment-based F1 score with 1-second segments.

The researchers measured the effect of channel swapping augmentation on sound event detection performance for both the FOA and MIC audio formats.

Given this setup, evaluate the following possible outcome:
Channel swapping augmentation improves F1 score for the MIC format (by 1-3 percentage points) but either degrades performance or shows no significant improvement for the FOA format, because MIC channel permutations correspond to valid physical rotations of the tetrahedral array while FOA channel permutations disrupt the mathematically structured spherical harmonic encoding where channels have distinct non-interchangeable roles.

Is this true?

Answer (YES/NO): NO